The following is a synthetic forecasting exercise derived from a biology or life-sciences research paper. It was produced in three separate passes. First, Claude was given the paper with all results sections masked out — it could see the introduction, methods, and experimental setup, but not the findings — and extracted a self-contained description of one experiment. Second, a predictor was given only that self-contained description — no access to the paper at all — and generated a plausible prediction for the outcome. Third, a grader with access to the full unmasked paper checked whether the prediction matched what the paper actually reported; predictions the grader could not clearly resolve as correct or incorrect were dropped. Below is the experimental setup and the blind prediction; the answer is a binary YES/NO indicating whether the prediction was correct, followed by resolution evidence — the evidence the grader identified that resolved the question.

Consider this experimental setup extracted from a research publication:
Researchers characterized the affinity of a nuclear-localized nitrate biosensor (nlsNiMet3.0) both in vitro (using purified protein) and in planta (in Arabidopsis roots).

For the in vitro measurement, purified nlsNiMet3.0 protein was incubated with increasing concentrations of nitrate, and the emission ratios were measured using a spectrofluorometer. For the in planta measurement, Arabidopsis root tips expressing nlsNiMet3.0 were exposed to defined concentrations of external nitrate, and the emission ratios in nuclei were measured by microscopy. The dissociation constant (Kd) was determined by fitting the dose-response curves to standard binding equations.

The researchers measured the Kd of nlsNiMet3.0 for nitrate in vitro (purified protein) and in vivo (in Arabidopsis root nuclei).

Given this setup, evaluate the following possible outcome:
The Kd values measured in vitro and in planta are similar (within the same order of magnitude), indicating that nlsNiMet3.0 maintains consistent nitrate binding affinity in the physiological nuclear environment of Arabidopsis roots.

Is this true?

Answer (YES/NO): YES